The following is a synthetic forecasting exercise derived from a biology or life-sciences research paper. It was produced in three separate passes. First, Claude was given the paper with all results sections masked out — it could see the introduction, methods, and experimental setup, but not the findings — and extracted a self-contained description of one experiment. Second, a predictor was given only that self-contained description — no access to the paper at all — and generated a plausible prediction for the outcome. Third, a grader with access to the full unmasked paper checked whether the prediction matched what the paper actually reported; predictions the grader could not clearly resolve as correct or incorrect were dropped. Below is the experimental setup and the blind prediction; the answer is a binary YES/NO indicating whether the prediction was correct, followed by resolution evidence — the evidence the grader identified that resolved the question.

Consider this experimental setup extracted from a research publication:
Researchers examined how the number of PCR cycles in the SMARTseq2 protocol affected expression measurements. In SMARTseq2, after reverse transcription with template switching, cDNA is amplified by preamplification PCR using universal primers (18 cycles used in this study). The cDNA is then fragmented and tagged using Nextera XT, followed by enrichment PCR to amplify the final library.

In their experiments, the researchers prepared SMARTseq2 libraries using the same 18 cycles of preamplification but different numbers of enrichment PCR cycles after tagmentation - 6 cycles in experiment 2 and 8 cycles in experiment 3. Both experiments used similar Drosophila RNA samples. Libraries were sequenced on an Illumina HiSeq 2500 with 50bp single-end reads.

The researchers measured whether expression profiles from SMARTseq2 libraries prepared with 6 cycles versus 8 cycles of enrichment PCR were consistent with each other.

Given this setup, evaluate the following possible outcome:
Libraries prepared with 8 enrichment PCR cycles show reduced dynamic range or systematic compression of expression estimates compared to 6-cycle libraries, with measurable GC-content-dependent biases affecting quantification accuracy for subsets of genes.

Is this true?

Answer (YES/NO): NO